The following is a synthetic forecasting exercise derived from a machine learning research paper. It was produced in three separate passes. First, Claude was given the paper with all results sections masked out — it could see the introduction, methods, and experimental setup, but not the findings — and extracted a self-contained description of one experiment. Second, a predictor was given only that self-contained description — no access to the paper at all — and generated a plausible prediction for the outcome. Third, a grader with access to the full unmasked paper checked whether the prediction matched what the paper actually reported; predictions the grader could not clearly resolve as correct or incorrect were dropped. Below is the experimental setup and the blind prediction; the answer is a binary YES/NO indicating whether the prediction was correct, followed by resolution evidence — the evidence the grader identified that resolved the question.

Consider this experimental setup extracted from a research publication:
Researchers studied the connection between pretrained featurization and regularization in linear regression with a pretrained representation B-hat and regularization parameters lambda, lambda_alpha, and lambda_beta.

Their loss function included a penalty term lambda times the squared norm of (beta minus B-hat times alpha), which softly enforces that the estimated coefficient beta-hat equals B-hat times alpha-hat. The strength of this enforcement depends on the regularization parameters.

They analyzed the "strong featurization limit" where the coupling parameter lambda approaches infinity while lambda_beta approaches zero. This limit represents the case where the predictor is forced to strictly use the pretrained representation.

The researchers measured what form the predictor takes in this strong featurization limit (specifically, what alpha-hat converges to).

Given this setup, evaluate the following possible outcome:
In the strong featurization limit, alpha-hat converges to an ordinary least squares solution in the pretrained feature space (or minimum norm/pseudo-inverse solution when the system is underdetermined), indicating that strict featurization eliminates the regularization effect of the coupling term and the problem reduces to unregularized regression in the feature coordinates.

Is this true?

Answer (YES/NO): YES